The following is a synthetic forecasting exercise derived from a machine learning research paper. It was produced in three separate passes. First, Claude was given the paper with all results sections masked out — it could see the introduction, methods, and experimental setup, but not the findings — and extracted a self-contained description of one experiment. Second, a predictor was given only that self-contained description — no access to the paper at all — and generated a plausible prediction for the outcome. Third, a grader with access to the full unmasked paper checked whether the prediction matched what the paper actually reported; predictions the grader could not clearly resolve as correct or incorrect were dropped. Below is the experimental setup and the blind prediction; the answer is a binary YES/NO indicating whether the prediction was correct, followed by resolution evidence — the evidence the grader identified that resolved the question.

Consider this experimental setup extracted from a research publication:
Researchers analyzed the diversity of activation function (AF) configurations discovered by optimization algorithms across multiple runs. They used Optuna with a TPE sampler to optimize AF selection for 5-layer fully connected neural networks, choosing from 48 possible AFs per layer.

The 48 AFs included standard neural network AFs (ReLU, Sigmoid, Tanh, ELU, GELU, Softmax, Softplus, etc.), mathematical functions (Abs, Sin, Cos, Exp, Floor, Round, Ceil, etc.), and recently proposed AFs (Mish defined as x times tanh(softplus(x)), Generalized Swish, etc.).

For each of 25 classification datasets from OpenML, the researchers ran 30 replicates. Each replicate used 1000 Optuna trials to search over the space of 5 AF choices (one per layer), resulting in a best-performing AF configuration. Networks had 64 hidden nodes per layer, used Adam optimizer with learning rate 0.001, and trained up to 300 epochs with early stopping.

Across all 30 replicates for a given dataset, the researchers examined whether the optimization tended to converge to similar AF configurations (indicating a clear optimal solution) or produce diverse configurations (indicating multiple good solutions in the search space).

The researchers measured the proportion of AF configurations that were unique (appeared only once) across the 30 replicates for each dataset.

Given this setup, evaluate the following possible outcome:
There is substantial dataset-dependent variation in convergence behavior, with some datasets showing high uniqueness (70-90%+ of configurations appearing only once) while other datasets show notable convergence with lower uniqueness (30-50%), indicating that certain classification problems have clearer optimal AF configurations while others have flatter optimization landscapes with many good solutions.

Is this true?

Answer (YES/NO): NO